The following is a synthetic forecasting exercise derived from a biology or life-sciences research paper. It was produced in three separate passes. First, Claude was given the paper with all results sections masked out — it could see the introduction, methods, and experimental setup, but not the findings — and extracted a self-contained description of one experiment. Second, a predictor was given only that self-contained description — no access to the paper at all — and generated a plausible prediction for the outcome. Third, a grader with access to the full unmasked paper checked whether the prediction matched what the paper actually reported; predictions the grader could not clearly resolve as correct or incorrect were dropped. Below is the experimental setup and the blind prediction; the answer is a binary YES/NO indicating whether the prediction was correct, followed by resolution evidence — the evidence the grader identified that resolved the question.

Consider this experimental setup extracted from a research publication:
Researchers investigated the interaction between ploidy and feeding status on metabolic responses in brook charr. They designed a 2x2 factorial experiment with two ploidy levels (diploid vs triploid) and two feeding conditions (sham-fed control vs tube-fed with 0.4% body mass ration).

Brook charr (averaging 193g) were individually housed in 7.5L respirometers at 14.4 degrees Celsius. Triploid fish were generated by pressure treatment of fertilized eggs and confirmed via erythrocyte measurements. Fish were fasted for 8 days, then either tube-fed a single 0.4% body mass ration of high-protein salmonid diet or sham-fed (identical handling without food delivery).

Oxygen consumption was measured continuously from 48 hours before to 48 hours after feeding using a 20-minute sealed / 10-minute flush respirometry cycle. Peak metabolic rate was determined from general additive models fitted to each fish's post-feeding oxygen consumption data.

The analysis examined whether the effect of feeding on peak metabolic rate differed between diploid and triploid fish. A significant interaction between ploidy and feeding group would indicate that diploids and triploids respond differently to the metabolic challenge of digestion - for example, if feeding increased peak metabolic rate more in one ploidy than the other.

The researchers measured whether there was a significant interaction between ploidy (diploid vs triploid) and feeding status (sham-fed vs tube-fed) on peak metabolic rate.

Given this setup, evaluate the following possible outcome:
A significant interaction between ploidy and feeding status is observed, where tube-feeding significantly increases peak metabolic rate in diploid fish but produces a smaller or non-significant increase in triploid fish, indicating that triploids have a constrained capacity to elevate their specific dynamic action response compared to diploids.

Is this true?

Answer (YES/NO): NO